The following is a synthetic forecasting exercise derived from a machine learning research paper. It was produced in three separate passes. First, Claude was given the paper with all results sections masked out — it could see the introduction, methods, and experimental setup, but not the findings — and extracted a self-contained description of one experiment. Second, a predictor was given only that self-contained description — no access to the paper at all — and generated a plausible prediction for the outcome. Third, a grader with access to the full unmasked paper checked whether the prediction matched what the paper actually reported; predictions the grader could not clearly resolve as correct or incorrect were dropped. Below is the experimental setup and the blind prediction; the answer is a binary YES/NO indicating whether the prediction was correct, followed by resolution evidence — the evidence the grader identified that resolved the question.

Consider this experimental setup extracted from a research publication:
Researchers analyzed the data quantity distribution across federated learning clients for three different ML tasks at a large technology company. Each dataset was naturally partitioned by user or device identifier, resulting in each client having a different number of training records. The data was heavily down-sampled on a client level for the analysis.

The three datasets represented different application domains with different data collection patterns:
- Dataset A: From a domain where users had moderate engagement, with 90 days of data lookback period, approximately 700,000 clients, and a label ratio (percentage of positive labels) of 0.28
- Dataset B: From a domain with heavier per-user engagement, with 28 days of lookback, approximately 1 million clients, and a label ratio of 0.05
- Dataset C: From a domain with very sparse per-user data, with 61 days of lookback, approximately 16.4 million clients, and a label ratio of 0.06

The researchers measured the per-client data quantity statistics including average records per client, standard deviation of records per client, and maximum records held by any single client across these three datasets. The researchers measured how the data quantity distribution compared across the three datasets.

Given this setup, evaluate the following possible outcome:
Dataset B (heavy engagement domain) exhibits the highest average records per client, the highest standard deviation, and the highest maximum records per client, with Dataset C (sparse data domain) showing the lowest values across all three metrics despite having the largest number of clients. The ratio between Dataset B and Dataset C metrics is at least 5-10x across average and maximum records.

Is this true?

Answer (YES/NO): NO